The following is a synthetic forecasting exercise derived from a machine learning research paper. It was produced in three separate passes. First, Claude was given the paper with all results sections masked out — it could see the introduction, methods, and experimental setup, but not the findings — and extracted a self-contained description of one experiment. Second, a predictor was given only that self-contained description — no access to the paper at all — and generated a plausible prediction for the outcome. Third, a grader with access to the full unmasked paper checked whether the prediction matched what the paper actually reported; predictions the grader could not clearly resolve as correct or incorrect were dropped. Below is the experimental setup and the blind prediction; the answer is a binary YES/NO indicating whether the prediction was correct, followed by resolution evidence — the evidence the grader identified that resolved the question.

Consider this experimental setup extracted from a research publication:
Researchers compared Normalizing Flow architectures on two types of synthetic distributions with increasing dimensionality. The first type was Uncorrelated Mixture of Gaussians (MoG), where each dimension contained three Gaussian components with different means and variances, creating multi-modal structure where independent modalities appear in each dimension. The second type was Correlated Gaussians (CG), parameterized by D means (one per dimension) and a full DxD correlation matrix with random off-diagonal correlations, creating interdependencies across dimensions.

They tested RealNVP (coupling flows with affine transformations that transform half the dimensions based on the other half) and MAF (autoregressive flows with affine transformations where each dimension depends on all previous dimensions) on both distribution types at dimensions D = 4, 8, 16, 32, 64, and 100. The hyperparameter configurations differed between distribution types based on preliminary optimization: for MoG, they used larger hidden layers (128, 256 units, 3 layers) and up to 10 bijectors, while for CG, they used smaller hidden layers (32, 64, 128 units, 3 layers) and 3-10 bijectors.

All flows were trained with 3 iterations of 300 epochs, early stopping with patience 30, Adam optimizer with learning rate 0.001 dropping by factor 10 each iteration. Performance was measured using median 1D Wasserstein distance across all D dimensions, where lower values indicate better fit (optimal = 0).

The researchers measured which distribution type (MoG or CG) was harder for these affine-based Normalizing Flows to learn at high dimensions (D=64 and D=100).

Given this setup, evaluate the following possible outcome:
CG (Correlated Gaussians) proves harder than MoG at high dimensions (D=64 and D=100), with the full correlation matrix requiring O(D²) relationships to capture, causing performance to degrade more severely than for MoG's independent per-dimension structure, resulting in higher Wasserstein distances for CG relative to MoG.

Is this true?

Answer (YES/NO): NO